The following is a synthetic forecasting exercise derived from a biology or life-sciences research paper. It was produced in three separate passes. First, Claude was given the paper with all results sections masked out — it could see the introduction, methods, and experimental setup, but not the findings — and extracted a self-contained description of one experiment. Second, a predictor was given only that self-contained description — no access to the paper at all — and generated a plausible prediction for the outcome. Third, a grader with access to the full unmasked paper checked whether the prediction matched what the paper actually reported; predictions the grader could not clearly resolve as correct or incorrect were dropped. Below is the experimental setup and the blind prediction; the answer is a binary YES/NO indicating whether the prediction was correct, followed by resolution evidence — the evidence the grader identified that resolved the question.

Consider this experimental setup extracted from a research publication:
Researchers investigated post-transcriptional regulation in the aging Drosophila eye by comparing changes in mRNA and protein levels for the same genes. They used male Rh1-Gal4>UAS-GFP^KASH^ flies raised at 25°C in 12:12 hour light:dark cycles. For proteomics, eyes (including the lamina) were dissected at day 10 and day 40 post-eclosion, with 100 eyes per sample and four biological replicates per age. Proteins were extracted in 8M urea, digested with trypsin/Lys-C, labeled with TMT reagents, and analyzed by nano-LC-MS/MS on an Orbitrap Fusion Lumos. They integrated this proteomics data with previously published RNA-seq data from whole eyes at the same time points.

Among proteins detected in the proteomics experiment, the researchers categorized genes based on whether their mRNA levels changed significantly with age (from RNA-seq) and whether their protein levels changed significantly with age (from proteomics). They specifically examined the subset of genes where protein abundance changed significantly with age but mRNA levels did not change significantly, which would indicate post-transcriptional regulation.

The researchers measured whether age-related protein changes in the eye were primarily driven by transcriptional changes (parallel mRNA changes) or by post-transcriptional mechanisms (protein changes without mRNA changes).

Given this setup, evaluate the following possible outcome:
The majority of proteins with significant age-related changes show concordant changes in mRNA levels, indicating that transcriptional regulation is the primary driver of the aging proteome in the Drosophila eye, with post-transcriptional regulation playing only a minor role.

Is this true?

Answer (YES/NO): NO